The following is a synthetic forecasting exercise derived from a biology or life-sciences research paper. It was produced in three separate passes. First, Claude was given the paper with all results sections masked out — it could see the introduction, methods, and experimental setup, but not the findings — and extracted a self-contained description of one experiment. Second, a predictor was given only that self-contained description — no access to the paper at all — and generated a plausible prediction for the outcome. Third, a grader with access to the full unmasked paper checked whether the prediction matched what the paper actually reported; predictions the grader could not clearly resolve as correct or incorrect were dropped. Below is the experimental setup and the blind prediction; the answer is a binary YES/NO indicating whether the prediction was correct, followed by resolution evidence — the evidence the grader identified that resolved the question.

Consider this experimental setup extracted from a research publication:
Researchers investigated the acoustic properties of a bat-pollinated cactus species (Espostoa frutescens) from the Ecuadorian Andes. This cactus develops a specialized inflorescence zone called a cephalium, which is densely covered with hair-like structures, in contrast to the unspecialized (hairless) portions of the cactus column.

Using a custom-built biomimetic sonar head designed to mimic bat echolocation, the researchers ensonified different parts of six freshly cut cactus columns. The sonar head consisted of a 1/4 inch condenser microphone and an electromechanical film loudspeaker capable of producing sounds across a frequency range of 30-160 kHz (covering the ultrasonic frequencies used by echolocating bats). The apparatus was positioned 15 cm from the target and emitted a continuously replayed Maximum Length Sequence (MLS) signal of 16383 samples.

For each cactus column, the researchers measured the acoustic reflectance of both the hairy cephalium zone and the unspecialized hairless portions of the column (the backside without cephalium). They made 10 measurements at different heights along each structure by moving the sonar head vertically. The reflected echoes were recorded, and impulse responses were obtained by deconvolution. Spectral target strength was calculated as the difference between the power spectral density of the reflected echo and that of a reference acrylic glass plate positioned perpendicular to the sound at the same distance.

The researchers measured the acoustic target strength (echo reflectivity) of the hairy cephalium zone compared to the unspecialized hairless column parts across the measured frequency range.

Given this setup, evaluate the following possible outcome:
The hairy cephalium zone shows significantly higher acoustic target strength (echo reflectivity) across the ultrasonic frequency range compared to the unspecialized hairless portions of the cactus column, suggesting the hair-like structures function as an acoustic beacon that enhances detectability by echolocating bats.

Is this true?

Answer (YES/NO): NO